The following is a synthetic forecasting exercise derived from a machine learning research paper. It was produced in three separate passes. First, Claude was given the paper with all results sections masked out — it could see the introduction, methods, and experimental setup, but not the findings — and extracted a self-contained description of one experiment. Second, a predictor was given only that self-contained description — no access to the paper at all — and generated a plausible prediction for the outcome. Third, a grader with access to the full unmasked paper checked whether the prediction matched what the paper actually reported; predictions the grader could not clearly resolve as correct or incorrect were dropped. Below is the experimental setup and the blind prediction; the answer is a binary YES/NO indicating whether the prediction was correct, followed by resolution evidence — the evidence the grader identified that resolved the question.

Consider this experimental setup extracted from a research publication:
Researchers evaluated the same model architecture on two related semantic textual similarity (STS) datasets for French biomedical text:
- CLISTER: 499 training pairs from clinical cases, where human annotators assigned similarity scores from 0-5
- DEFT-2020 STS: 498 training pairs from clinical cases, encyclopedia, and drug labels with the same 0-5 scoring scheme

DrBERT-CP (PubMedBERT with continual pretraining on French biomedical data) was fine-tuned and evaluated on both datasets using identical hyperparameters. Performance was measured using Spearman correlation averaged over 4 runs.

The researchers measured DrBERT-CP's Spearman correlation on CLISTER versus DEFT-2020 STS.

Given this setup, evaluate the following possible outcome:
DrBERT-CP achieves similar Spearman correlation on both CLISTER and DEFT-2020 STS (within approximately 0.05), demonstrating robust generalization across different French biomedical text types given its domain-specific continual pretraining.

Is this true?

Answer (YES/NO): NO